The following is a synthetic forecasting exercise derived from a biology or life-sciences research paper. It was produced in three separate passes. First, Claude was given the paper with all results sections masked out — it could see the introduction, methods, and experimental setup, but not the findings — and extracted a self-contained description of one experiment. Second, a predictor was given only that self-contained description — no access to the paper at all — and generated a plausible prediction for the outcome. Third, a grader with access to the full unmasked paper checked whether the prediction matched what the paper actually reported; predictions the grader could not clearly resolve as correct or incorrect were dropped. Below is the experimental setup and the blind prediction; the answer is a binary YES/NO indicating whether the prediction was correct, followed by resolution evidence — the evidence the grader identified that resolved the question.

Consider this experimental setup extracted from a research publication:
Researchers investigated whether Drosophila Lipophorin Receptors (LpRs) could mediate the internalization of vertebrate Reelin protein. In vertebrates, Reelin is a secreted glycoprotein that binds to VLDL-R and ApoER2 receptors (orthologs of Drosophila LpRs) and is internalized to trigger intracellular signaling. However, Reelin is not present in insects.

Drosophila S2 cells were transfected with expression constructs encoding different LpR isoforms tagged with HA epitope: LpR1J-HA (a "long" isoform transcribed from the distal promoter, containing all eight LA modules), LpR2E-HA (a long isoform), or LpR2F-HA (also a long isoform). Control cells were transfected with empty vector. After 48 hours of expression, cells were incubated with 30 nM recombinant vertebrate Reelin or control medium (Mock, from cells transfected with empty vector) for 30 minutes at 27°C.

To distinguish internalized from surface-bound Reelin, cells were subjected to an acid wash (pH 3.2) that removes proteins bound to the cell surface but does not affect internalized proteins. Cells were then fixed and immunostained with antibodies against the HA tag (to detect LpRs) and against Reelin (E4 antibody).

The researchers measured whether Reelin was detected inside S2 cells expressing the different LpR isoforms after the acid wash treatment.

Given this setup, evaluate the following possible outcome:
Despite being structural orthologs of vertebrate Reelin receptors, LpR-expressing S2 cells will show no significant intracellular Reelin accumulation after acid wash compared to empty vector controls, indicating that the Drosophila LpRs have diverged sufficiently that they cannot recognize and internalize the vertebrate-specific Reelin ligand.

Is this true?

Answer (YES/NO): NO